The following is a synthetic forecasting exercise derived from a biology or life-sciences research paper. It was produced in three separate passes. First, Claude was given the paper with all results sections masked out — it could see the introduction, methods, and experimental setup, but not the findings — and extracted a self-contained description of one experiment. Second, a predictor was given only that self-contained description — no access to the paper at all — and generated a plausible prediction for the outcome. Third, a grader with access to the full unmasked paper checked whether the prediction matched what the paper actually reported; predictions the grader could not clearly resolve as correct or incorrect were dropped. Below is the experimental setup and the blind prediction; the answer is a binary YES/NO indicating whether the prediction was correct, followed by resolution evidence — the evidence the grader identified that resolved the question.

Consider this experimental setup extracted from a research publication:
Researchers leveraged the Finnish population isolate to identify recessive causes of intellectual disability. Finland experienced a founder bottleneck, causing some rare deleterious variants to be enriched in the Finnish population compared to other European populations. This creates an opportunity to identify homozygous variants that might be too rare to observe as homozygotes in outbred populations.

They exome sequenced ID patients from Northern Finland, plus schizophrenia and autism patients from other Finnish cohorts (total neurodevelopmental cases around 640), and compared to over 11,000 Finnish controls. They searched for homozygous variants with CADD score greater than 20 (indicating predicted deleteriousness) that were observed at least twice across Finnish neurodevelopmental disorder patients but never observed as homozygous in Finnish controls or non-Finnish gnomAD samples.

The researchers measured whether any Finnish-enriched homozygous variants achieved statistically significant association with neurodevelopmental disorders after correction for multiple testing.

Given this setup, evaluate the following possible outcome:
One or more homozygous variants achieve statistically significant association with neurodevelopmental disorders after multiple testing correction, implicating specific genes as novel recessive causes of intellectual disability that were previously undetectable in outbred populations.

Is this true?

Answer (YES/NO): YES